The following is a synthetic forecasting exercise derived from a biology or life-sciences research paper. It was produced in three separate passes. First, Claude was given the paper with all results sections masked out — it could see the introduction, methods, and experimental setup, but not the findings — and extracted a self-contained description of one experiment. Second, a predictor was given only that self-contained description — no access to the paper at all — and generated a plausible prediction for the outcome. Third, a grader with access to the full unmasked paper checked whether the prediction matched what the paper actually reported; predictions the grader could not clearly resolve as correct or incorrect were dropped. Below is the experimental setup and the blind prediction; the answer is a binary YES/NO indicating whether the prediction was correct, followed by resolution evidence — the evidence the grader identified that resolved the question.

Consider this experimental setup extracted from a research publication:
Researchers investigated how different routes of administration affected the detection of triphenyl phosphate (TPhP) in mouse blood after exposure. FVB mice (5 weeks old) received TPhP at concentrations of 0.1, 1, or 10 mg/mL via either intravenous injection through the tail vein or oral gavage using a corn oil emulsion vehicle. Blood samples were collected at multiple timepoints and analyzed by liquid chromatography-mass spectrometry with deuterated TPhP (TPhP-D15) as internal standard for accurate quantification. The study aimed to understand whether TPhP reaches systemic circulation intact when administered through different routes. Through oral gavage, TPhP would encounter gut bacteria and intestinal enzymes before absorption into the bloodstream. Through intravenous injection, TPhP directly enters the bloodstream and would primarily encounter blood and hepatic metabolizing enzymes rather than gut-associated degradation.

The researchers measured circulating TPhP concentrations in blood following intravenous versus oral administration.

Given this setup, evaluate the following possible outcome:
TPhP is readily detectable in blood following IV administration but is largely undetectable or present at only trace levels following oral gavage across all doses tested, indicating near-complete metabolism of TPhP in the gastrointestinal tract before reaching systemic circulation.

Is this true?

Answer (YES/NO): NO